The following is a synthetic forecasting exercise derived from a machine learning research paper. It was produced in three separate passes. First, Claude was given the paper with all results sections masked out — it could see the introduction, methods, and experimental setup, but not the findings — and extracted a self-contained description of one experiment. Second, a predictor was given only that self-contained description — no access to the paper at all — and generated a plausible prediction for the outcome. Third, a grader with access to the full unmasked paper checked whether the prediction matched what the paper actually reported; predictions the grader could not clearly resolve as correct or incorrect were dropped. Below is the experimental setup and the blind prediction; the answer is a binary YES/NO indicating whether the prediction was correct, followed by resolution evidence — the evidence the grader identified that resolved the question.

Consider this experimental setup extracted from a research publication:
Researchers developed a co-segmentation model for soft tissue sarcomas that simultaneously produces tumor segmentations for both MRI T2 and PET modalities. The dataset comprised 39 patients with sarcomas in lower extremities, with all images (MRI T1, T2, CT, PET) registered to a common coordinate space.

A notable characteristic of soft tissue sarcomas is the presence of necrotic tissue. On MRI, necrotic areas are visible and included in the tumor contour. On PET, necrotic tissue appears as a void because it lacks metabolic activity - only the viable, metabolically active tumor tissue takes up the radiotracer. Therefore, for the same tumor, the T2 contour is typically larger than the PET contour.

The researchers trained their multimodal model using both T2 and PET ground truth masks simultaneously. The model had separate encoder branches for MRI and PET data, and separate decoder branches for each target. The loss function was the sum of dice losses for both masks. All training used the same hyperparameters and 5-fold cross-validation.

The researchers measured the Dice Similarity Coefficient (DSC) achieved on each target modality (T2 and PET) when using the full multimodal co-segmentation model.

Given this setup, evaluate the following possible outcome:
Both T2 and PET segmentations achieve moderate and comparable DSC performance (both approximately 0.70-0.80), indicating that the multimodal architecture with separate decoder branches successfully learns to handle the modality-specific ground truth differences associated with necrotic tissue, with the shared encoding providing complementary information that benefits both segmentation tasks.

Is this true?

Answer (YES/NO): YES